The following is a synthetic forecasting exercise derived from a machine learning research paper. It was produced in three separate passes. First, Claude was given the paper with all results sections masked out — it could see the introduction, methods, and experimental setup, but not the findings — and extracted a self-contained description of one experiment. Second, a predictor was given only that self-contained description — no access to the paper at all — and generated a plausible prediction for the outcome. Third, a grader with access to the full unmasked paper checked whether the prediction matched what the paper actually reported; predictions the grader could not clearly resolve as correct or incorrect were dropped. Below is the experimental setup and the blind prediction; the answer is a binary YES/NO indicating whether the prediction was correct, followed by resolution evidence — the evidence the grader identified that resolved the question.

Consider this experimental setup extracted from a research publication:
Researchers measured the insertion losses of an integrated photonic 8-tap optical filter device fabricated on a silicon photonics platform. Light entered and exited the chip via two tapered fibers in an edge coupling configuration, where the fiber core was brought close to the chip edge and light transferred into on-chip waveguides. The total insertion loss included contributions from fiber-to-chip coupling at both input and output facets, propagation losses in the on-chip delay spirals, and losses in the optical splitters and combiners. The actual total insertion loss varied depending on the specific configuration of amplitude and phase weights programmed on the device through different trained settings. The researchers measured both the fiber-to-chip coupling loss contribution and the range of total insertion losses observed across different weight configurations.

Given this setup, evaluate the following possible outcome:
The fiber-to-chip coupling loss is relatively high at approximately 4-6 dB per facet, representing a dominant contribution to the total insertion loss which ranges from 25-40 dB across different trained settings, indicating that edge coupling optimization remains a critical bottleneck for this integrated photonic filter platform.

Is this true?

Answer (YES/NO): NO